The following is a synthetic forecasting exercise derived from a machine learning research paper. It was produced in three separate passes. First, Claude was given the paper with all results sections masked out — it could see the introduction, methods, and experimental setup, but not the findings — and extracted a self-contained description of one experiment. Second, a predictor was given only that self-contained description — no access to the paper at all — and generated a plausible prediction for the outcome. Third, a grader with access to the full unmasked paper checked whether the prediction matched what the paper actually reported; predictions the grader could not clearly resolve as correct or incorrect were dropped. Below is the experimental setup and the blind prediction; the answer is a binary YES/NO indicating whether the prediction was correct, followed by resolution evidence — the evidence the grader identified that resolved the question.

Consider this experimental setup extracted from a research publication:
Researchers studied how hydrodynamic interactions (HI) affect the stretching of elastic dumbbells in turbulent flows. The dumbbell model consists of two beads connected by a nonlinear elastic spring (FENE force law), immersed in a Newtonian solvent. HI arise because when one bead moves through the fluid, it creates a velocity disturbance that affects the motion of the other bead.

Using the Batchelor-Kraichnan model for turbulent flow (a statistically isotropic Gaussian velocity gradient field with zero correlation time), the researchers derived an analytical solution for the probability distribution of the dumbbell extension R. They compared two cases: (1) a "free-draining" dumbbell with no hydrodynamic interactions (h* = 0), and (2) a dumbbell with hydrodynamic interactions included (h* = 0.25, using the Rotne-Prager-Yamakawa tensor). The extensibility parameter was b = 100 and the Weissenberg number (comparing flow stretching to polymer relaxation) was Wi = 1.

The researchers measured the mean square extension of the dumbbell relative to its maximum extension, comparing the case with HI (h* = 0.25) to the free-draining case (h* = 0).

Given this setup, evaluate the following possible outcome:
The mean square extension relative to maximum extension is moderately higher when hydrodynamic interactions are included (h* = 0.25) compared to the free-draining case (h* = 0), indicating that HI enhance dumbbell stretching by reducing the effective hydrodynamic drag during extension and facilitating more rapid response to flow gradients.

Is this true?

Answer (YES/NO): NO